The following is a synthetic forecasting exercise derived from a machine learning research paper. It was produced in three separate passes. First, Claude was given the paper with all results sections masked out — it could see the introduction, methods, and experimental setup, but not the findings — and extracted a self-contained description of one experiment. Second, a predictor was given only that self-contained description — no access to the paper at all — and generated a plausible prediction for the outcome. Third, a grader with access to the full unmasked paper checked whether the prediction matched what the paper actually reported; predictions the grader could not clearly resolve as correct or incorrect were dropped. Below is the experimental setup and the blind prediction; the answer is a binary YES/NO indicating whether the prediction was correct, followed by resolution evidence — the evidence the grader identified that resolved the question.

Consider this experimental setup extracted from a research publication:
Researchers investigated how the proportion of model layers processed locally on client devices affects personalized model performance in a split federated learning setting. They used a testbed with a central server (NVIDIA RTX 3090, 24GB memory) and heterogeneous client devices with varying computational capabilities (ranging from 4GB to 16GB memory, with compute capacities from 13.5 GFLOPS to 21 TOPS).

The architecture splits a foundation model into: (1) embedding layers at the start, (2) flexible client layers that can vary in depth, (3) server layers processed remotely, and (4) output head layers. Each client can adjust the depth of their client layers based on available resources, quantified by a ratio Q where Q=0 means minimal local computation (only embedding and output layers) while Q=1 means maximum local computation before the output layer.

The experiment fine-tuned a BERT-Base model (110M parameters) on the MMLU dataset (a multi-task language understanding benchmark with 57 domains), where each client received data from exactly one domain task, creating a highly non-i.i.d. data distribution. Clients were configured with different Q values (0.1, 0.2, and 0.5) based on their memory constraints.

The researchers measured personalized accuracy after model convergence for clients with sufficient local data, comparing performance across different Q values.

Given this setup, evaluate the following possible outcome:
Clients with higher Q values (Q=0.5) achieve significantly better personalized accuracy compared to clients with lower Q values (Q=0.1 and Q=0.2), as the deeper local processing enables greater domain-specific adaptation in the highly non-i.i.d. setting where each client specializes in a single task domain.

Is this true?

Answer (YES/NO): YES